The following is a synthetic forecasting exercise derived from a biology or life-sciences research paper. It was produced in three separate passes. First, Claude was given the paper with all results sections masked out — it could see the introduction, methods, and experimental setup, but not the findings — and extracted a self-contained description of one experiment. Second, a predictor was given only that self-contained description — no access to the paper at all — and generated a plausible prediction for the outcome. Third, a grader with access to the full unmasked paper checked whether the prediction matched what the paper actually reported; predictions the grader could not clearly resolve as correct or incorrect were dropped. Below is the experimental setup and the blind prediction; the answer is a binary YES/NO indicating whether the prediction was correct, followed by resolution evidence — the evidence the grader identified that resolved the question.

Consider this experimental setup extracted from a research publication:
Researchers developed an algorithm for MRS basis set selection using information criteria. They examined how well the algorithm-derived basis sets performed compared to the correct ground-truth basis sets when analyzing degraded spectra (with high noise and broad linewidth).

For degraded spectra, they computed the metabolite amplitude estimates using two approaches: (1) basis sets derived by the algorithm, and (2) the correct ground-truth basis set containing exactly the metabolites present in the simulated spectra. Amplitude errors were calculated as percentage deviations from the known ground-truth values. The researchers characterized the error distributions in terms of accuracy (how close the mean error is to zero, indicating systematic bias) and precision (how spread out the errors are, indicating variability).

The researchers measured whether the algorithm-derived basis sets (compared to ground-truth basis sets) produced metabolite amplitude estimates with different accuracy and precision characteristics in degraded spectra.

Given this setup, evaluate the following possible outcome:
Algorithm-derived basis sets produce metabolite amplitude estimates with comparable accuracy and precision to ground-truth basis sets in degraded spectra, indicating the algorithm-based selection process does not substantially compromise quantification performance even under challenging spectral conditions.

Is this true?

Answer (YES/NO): NO